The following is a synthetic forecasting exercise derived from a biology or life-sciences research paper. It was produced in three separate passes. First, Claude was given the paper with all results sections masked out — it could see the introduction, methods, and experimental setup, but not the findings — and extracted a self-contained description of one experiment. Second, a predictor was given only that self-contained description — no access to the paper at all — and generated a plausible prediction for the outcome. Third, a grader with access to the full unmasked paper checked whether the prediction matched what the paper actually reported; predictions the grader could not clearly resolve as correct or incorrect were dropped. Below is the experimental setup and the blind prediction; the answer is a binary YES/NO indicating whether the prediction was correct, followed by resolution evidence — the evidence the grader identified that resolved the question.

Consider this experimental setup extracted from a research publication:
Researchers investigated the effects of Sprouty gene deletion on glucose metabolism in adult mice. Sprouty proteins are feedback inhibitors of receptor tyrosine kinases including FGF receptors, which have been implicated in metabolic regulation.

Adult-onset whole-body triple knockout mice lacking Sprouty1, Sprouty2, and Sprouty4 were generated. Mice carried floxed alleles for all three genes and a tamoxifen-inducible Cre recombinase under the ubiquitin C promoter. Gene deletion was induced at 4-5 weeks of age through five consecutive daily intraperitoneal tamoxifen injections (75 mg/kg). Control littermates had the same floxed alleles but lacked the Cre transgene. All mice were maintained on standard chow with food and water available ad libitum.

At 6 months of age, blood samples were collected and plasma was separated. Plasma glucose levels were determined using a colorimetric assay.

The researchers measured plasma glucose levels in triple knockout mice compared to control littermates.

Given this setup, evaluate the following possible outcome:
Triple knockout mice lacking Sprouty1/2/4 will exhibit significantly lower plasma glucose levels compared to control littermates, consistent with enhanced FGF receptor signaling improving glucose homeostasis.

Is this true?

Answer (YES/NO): YES